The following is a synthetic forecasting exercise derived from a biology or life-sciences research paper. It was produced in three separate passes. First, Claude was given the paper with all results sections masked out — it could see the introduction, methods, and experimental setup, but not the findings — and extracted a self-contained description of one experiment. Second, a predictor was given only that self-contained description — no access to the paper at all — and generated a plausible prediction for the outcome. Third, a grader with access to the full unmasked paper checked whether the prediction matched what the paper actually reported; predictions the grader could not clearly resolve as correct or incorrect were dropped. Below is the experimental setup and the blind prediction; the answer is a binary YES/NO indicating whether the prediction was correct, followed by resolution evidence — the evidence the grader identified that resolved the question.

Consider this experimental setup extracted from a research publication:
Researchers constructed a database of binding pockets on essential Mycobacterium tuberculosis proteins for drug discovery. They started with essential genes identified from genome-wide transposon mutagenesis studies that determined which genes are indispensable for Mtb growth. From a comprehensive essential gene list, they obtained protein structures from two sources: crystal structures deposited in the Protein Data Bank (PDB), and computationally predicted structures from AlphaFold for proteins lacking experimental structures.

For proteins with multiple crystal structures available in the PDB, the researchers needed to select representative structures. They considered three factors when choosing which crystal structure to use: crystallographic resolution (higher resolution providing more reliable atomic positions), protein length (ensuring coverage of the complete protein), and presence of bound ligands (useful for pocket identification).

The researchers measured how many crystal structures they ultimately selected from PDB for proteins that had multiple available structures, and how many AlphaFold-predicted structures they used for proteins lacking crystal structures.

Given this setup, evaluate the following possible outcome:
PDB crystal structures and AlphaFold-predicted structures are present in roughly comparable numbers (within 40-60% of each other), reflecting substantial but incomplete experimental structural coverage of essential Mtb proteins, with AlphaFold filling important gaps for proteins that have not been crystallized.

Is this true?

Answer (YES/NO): YES